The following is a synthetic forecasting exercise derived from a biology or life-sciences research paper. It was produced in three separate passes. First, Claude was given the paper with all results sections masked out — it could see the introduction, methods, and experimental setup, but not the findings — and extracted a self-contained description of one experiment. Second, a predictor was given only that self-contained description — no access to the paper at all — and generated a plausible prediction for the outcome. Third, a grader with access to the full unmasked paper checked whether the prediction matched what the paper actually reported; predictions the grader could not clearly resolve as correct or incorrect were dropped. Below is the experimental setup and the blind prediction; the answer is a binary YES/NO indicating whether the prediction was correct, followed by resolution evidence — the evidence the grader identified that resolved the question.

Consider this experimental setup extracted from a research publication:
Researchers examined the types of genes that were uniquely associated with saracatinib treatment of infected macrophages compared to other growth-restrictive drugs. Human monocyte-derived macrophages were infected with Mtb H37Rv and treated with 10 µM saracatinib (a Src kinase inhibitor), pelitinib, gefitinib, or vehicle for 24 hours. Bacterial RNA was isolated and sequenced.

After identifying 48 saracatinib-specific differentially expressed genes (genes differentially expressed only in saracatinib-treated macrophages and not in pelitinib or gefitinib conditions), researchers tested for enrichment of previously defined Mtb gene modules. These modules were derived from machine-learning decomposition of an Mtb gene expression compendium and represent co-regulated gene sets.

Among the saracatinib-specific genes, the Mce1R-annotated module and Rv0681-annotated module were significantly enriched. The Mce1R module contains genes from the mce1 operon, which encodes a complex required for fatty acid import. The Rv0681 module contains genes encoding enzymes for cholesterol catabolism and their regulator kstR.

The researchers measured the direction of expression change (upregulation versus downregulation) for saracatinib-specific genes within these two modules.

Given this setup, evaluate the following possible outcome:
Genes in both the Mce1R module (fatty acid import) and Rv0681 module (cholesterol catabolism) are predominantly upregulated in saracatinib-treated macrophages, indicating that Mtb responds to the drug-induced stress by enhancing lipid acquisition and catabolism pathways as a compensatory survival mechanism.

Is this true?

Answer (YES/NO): NO